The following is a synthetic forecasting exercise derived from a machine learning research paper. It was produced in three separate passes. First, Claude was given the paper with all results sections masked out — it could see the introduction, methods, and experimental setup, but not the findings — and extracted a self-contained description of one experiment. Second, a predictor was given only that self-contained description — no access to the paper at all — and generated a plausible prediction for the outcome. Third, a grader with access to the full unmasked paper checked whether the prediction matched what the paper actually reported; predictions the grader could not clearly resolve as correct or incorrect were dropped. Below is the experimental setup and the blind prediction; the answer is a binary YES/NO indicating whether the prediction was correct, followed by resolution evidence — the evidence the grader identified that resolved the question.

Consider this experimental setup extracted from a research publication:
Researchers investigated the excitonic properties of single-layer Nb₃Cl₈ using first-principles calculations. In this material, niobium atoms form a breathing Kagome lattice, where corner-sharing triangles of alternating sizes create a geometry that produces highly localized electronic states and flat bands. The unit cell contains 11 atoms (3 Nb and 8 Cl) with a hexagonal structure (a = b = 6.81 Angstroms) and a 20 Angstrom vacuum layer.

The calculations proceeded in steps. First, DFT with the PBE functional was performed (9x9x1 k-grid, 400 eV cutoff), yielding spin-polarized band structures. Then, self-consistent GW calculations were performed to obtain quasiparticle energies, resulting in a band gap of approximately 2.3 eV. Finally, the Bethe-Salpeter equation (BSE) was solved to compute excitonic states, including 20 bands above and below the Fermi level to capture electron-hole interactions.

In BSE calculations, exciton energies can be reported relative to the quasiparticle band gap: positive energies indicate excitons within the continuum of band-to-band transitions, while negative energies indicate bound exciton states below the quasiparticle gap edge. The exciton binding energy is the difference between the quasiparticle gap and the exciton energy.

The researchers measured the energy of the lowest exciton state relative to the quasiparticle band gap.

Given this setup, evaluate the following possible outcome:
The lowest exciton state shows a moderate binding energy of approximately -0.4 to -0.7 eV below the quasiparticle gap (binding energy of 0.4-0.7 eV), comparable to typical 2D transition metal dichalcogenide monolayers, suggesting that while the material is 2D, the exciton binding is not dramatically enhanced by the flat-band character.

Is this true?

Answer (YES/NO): NO